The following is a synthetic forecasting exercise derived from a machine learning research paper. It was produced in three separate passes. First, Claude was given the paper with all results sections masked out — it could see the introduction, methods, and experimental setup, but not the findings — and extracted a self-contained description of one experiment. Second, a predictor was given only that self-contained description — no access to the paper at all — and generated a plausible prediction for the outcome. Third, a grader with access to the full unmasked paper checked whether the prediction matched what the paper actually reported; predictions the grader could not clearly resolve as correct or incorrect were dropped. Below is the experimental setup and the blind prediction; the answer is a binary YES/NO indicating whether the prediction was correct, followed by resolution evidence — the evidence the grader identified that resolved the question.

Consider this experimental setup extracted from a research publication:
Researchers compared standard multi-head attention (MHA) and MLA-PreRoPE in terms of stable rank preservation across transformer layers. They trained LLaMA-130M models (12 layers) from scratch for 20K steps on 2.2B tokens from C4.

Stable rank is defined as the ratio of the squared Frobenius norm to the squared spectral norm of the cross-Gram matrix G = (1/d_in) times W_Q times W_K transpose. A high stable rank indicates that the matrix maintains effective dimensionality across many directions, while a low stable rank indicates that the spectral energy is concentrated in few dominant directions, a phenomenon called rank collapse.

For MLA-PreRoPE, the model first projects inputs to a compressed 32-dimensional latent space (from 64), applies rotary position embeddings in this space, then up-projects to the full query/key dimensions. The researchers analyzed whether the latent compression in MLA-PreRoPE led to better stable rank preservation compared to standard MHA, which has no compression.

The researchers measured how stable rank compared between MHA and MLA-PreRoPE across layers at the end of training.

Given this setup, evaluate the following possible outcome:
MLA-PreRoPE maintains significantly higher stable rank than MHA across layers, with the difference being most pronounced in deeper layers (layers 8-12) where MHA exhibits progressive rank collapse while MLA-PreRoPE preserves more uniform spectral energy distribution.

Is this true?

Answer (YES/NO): YES